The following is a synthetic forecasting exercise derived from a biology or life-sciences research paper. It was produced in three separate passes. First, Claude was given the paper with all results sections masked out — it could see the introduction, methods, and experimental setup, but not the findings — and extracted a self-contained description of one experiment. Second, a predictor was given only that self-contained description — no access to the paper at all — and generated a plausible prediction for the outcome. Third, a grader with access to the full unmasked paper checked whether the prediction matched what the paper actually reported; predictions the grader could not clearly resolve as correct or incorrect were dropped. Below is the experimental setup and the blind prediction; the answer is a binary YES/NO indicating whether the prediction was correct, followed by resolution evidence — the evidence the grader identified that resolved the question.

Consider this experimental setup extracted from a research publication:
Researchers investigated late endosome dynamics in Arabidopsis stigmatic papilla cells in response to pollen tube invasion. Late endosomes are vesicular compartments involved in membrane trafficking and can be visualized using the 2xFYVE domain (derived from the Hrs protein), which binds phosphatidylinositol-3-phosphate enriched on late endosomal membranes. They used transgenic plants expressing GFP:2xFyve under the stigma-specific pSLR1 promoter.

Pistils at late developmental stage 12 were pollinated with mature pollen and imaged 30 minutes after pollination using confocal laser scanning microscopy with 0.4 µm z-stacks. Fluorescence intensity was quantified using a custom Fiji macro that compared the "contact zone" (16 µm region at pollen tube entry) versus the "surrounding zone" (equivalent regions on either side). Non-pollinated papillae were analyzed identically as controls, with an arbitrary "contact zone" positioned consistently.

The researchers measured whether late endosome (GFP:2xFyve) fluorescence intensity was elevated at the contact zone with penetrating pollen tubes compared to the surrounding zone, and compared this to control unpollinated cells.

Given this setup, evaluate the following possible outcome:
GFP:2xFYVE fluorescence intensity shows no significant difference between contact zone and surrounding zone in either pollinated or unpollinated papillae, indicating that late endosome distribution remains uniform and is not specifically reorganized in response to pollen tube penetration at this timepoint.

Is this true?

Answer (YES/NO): NO